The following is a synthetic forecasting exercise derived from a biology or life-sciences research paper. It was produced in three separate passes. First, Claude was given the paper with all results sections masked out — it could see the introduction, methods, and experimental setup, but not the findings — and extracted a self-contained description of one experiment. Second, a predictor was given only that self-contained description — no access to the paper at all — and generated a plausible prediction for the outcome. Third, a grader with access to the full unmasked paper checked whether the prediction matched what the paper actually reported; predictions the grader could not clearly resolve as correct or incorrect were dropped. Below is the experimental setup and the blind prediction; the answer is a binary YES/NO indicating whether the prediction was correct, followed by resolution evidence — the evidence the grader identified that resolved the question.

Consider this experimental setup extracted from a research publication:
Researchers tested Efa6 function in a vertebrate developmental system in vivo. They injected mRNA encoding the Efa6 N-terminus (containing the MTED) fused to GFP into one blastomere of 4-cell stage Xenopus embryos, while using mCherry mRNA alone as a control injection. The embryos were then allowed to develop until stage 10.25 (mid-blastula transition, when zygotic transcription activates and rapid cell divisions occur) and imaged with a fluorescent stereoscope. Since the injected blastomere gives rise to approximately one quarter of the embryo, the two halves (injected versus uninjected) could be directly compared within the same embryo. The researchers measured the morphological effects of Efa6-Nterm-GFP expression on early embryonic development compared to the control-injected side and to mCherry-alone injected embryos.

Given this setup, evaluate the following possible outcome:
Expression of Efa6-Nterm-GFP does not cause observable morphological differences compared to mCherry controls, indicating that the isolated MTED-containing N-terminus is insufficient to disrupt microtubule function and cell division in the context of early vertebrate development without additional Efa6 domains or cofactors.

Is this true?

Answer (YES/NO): NO